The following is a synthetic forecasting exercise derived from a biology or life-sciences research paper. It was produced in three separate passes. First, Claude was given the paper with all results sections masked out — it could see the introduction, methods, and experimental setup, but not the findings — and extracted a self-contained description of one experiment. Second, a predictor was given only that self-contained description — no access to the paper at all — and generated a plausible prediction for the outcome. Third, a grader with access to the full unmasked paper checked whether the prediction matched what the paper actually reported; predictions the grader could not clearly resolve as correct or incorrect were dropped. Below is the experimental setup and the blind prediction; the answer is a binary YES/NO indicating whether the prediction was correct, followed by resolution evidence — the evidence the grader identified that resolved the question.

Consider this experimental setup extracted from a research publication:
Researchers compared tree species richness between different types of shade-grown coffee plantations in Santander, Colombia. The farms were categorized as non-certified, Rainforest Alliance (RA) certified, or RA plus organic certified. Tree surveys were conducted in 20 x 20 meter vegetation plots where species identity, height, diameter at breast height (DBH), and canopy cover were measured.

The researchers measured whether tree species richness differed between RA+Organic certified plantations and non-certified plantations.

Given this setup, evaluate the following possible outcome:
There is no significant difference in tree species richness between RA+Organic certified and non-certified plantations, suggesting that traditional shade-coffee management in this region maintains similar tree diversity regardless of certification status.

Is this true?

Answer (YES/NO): YES